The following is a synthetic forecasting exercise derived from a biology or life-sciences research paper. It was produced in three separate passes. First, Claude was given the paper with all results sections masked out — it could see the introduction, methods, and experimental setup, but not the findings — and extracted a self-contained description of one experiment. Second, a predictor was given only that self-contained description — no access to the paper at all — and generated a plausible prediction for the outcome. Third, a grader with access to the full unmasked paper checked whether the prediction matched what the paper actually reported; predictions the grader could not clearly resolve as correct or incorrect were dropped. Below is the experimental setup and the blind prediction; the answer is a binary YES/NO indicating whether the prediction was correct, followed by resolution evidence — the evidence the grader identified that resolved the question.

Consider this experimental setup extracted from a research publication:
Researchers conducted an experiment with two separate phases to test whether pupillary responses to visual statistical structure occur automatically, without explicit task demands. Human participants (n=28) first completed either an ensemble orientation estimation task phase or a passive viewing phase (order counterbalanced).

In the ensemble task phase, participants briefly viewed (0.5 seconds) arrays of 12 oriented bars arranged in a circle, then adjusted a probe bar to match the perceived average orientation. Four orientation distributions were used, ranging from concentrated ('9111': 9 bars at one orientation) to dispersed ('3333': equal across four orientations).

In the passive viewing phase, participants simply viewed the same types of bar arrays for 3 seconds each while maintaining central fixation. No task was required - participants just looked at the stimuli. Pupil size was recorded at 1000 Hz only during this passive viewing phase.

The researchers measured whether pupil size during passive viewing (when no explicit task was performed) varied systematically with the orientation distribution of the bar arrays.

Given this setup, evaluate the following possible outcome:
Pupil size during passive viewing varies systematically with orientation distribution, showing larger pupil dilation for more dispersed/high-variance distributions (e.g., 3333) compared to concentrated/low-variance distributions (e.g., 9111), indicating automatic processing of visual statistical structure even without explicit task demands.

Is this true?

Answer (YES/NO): YES